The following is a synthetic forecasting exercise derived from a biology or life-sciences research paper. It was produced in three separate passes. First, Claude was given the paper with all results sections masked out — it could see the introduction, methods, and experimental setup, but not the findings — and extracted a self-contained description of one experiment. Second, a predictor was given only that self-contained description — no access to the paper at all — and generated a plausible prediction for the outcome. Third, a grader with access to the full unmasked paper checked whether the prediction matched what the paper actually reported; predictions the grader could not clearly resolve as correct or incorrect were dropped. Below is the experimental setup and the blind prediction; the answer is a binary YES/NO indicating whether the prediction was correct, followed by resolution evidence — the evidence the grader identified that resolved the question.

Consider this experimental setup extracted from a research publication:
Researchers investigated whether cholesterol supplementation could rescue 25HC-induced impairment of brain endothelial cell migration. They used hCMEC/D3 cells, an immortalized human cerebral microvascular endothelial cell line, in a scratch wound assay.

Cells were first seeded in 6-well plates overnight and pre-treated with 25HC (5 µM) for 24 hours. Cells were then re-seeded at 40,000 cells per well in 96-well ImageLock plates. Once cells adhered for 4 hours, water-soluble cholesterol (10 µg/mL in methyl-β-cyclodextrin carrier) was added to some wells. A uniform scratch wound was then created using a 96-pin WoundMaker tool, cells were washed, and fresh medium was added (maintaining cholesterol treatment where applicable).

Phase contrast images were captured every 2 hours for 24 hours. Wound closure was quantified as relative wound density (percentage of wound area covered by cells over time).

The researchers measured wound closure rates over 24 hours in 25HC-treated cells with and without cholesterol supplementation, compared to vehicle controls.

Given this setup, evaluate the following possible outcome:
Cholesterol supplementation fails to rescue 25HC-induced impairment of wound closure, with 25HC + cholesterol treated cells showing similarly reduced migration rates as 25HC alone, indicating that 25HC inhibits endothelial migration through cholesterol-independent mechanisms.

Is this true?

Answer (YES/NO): NO